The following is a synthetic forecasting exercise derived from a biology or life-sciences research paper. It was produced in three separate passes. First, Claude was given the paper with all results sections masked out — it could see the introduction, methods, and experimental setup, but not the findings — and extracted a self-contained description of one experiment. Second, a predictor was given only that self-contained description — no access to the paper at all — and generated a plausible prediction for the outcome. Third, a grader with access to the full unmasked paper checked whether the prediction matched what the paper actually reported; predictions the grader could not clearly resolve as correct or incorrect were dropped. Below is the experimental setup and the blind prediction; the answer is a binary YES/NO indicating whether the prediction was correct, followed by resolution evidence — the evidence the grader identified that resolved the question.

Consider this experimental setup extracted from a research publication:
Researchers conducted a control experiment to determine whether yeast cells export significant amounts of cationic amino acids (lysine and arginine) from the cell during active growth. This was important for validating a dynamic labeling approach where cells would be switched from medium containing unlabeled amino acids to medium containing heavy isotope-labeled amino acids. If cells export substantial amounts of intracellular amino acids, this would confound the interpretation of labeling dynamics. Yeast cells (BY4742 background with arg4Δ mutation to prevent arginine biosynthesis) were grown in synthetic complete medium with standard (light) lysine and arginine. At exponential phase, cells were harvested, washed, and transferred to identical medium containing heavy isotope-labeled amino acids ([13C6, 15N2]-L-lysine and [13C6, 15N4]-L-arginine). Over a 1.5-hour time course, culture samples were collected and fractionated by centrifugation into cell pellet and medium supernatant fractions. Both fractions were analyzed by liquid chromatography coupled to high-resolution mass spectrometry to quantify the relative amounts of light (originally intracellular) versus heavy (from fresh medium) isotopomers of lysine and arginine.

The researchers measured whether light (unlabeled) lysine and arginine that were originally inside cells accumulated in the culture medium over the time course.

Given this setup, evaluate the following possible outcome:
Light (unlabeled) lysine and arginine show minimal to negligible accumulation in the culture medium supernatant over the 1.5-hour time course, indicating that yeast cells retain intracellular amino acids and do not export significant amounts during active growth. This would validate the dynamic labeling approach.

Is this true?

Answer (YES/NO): YES